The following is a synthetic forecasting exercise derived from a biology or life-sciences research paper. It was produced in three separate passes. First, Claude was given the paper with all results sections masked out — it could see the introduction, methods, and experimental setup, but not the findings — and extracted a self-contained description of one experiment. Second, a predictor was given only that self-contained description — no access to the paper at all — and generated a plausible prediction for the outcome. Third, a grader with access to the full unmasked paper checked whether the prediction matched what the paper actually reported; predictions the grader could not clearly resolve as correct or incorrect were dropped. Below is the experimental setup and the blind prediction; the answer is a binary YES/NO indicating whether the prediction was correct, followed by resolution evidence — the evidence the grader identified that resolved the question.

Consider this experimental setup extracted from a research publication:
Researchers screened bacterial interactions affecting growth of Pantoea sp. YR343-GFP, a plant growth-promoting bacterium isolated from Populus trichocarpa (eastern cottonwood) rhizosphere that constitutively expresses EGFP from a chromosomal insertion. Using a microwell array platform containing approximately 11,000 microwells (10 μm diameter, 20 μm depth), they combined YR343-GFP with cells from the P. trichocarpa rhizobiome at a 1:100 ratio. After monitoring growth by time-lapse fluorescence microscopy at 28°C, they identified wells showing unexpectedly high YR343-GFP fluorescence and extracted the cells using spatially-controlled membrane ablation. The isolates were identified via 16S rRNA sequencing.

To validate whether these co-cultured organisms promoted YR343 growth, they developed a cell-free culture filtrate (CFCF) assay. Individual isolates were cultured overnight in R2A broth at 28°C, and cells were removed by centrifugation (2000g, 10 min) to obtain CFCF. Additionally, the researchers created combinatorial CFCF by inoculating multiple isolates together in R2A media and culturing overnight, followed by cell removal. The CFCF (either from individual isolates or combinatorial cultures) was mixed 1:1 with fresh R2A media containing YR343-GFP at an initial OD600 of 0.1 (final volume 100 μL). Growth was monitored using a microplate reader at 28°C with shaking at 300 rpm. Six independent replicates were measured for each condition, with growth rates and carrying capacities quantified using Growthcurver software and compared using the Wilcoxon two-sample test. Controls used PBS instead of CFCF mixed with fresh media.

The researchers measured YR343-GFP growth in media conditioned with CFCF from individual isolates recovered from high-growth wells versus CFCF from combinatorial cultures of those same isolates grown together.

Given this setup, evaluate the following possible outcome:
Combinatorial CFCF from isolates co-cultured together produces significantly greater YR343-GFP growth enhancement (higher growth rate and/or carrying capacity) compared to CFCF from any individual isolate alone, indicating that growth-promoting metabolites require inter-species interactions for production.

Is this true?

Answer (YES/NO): YES